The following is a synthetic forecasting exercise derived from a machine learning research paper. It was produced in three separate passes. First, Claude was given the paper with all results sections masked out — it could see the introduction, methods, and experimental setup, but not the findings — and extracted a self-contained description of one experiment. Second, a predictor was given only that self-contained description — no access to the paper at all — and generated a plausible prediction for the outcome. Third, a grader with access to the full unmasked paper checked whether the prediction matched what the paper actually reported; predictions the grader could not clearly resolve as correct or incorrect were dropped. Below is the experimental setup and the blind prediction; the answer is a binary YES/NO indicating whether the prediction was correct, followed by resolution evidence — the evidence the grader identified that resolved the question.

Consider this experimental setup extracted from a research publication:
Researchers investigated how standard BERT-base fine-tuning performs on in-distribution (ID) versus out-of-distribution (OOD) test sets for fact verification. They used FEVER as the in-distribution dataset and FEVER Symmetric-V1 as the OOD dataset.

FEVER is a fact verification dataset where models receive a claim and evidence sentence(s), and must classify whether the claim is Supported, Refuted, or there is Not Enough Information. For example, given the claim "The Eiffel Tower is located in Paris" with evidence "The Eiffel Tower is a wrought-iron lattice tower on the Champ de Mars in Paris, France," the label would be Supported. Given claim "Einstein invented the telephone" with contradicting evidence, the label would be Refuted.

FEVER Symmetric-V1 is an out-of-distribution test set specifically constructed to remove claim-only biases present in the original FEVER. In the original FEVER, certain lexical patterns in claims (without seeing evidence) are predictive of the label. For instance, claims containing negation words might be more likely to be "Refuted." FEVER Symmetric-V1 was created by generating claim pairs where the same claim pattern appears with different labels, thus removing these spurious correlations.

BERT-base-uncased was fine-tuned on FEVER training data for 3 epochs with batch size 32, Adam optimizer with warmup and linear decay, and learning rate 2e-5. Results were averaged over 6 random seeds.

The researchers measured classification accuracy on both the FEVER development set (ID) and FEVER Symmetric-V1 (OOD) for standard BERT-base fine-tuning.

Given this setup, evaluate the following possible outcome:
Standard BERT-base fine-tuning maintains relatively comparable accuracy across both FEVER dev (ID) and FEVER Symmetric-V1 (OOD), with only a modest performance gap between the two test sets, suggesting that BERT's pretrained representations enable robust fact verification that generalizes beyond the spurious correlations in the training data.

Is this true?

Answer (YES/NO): NO